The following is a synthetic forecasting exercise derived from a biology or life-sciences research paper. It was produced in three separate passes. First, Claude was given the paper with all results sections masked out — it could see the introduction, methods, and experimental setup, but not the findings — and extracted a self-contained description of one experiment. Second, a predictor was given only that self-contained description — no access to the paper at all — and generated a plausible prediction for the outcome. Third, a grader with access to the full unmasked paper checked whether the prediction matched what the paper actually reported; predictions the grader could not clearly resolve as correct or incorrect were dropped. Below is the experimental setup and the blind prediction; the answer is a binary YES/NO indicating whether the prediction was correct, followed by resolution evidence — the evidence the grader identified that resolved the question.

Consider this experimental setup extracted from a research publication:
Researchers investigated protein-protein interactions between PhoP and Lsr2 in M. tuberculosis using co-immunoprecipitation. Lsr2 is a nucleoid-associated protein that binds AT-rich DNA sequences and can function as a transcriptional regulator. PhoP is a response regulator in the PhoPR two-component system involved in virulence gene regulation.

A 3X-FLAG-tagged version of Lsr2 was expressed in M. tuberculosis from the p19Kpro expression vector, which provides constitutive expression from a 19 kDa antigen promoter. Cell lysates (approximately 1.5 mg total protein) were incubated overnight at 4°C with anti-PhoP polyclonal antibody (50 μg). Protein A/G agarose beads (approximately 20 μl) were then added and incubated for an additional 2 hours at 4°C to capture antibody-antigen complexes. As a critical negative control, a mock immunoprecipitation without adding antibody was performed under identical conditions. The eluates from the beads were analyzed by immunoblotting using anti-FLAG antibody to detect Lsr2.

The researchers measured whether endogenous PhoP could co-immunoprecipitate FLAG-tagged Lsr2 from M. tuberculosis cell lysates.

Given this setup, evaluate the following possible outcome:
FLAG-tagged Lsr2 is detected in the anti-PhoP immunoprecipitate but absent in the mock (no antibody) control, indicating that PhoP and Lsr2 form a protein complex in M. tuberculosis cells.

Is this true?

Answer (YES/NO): YES